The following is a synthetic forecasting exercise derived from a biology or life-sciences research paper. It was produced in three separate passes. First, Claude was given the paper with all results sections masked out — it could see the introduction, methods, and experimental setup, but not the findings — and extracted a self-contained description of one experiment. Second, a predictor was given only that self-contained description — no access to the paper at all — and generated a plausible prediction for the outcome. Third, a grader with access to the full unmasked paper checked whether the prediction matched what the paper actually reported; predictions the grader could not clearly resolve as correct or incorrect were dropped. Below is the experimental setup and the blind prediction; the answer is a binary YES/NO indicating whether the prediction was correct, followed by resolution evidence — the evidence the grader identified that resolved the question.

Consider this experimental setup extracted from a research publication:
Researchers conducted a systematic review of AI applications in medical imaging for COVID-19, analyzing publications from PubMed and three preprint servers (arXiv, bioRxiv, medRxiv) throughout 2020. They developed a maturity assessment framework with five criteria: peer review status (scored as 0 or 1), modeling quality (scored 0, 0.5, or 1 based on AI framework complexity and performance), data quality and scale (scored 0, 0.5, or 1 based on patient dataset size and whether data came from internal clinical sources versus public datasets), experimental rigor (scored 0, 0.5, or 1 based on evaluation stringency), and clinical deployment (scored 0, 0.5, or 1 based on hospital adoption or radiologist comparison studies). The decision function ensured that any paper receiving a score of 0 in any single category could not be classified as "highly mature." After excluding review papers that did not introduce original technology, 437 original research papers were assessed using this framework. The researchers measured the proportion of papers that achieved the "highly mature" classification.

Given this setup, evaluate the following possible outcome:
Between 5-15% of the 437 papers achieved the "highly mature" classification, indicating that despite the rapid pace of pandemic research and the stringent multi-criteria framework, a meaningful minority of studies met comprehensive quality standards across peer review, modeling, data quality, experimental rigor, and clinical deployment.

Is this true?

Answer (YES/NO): NO